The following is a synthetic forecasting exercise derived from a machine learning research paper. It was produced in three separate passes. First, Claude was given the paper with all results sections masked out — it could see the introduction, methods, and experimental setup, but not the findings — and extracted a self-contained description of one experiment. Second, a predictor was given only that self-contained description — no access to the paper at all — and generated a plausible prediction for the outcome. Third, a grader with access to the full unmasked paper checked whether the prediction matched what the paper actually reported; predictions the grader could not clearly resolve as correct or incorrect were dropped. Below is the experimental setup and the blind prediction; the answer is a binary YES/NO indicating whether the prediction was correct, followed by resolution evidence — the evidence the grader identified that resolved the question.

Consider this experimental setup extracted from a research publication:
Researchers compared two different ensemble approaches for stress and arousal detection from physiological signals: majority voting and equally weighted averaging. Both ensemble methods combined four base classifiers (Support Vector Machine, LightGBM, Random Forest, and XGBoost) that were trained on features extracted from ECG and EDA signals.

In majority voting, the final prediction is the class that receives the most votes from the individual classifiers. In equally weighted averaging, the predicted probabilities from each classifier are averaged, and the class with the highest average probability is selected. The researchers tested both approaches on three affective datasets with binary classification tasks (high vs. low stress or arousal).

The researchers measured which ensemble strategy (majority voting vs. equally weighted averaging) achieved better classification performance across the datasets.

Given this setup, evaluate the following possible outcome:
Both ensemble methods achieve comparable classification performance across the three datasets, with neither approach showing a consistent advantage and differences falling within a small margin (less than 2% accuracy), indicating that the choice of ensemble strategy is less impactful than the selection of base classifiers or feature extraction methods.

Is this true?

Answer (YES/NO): NO